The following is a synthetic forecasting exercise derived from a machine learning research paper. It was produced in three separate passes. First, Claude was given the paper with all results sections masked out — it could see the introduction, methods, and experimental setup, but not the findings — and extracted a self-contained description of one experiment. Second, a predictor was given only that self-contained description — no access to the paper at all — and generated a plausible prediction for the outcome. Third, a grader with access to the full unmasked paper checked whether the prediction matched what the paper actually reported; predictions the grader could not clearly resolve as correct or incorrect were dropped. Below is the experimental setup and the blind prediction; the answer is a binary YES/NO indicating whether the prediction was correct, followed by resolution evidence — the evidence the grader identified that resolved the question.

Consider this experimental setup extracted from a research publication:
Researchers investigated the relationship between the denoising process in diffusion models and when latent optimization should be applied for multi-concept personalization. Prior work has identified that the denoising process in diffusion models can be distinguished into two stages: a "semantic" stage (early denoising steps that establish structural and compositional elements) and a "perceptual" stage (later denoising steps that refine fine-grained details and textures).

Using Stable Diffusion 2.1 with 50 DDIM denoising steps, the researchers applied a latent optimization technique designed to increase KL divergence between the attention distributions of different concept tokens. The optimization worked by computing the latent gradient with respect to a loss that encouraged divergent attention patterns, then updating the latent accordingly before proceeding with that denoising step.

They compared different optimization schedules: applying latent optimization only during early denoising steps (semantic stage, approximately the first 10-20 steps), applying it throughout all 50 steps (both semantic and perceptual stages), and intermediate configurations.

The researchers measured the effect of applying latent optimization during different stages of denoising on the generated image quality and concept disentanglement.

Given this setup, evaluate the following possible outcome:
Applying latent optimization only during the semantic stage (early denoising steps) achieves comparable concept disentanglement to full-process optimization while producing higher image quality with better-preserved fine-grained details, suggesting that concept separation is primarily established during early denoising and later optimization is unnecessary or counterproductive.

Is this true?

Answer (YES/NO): NO